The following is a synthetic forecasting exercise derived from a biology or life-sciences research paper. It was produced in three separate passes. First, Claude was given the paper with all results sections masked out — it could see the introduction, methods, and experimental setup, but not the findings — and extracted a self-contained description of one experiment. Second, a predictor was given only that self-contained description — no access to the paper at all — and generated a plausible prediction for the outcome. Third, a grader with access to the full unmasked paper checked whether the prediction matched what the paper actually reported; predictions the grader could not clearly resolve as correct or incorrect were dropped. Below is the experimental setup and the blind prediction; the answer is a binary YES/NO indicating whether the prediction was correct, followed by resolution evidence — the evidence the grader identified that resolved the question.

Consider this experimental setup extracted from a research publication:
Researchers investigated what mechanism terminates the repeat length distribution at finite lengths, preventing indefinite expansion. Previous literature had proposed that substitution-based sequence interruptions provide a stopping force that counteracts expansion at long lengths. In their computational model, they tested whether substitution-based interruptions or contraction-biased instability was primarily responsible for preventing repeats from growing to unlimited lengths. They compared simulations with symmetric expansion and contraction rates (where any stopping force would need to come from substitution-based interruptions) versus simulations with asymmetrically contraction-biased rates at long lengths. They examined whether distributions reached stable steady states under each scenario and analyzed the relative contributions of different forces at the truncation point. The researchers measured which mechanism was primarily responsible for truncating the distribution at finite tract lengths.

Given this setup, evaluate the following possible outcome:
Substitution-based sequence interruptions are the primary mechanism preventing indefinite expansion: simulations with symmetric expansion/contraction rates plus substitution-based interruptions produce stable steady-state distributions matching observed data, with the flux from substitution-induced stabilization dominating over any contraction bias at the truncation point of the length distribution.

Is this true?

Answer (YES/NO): NO